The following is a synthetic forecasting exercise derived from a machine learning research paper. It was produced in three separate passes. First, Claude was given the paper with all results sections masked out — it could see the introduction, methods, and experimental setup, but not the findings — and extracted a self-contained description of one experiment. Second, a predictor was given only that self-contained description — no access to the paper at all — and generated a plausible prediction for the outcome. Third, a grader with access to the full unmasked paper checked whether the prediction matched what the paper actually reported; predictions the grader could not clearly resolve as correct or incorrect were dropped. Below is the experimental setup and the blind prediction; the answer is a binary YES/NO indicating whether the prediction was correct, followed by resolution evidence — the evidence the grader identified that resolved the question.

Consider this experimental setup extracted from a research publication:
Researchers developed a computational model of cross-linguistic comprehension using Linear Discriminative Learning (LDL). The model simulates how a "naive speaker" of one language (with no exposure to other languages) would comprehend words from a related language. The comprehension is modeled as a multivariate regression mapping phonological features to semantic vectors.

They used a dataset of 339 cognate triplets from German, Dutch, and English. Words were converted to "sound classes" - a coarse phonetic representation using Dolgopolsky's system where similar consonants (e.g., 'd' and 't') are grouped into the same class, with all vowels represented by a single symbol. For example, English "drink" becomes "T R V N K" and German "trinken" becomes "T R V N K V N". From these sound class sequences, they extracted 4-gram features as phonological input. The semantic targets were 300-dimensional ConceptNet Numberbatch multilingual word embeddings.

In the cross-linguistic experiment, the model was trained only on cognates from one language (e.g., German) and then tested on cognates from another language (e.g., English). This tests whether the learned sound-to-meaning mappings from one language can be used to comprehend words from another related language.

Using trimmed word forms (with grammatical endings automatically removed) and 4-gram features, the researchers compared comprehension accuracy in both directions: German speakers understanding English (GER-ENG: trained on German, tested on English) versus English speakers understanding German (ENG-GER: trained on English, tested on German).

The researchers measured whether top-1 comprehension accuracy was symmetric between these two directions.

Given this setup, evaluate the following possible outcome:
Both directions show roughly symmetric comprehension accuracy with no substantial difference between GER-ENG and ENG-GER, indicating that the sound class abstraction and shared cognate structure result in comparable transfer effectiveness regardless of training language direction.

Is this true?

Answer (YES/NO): NO